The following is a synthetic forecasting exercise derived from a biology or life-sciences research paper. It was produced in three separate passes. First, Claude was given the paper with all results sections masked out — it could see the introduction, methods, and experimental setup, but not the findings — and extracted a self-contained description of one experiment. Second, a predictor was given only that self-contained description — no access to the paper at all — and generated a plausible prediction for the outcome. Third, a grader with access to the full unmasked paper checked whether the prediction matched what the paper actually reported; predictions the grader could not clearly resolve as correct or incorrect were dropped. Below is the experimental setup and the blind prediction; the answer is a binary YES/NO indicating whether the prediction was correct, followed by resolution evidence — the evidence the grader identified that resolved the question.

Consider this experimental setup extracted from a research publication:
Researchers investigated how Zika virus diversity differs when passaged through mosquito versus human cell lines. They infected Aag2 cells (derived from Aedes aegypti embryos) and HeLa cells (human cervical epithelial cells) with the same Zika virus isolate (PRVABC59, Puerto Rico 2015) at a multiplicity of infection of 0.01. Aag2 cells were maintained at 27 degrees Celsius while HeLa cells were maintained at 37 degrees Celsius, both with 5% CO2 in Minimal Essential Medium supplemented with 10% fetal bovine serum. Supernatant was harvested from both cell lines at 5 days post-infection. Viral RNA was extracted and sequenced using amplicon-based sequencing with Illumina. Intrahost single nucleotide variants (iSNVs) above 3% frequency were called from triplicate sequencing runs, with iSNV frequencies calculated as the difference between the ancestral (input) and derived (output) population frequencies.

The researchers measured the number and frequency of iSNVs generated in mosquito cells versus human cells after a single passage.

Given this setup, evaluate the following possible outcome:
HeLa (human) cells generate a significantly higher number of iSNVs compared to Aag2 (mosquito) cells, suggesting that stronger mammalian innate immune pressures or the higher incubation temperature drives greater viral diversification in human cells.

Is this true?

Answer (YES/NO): YES